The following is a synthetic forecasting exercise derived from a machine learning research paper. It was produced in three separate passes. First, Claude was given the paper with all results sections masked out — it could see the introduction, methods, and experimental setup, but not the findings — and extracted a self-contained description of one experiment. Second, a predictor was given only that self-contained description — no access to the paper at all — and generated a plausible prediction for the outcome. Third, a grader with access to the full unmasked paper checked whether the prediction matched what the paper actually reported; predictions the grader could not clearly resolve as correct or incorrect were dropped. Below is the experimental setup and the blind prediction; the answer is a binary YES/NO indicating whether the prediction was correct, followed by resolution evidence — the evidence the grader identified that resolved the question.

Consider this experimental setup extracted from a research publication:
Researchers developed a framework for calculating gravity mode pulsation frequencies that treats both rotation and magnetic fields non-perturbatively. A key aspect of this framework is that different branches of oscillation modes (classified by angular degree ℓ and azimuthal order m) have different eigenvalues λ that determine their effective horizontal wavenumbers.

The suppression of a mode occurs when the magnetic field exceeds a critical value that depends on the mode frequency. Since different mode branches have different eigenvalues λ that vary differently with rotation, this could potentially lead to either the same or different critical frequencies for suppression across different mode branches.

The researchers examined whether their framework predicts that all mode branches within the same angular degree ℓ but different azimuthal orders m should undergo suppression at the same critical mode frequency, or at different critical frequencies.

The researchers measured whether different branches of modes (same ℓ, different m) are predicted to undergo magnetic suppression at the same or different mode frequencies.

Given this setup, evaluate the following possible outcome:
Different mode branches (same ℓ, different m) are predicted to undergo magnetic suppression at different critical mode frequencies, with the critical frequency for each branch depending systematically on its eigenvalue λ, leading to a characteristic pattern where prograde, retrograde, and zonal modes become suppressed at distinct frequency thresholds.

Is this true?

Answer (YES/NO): YES